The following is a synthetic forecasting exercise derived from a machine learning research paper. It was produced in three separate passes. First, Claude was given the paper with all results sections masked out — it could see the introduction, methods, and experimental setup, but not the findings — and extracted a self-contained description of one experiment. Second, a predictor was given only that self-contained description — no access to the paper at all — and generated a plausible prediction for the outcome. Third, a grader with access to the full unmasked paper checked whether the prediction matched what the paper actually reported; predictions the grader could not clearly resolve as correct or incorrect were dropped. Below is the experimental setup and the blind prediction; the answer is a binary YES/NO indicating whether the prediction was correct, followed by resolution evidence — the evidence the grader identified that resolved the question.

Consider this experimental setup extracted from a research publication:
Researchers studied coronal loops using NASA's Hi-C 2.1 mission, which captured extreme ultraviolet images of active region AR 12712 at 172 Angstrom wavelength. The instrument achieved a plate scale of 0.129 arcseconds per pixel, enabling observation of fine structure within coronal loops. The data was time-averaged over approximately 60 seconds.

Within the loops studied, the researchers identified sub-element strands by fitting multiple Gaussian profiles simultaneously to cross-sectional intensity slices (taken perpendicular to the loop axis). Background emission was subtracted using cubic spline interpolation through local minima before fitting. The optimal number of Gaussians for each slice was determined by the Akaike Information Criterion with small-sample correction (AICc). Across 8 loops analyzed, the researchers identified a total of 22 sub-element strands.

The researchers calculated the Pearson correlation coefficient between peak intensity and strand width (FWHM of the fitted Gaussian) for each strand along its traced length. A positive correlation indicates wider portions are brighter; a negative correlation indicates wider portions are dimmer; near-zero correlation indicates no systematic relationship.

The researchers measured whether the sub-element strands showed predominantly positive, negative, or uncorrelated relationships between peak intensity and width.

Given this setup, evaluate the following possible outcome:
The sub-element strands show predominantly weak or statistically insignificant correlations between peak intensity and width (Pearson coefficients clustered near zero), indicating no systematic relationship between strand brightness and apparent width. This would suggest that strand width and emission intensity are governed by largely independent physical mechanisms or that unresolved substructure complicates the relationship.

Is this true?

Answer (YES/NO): NO